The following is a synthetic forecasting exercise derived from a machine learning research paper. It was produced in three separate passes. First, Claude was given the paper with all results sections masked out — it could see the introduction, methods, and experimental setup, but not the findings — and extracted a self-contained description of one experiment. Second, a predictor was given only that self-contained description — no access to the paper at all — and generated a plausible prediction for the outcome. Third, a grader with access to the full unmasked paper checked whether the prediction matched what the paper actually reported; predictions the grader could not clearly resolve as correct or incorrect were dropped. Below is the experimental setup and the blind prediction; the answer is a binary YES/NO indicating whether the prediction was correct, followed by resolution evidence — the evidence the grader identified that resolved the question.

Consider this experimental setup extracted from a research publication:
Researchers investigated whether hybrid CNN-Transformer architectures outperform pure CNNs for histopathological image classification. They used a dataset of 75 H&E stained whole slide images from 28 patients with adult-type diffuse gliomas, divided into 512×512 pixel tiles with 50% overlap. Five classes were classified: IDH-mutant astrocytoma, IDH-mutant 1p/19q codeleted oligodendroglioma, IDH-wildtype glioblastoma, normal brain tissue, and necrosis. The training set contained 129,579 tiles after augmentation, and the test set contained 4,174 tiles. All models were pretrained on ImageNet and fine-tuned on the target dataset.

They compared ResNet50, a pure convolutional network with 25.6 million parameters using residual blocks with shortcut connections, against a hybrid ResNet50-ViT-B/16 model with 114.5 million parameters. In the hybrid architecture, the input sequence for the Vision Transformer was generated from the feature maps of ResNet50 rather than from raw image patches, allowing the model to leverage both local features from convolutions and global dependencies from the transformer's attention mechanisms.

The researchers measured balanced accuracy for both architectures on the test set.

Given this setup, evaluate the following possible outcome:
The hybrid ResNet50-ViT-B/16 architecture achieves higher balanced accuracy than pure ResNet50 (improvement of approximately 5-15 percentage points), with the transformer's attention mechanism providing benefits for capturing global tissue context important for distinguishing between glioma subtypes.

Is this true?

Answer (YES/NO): NO